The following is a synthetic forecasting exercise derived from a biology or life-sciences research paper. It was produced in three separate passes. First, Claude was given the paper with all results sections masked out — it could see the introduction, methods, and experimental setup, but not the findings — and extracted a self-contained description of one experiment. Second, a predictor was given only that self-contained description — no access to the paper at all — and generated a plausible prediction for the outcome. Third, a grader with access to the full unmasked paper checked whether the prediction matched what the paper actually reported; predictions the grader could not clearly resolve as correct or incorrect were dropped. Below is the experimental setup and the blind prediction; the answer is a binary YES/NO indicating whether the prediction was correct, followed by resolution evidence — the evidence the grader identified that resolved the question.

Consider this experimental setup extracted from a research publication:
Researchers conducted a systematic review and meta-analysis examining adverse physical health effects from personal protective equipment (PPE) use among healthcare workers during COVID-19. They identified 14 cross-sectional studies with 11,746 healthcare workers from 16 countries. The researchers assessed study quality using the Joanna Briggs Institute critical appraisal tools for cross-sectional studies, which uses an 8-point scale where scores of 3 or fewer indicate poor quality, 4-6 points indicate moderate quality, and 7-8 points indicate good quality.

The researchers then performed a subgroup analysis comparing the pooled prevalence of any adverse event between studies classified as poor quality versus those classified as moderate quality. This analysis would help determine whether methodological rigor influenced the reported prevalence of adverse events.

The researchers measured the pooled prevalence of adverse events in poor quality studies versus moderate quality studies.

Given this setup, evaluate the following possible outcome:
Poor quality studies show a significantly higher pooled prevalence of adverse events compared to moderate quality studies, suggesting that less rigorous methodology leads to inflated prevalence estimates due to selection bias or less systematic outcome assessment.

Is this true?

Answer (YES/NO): NO